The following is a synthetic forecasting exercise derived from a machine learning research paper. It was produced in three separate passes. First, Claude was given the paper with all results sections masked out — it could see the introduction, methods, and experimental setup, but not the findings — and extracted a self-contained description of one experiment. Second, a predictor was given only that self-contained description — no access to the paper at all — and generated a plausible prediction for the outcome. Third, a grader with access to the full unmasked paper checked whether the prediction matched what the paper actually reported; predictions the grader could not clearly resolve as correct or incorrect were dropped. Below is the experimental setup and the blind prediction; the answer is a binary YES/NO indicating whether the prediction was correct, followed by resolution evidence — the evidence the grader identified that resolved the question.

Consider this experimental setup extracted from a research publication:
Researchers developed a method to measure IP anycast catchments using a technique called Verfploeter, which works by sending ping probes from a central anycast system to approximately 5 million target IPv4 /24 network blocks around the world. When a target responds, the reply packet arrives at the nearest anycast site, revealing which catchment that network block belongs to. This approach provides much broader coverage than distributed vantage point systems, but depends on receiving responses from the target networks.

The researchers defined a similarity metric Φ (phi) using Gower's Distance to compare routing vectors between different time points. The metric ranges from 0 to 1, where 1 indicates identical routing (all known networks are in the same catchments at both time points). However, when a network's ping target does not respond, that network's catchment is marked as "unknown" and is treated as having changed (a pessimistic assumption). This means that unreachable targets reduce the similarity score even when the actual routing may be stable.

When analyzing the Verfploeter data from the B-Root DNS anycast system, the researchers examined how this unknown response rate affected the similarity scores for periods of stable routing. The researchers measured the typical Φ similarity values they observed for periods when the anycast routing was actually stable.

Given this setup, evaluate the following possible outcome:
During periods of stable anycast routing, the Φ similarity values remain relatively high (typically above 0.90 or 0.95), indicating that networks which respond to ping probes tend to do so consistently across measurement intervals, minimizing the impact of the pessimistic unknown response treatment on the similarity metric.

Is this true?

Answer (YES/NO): NO